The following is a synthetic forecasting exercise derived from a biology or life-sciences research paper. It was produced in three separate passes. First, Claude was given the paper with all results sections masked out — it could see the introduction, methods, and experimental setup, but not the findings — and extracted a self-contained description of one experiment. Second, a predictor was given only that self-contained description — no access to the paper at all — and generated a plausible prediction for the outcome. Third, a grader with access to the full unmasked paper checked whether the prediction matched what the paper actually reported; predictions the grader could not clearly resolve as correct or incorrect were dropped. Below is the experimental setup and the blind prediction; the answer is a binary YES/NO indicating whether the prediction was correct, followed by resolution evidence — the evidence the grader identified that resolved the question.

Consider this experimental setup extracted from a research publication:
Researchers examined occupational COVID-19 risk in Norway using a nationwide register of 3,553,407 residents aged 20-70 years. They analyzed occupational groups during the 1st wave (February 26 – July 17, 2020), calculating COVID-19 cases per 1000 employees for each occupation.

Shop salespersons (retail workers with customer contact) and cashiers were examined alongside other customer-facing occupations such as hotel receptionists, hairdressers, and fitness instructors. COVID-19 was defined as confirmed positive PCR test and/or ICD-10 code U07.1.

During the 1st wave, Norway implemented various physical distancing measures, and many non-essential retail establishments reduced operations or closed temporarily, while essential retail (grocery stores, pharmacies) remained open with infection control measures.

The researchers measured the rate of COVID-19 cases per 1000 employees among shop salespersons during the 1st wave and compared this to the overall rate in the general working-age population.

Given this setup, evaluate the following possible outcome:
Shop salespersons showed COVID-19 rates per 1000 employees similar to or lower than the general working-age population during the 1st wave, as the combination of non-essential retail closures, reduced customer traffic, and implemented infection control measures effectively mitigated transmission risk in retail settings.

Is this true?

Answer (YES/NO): YES